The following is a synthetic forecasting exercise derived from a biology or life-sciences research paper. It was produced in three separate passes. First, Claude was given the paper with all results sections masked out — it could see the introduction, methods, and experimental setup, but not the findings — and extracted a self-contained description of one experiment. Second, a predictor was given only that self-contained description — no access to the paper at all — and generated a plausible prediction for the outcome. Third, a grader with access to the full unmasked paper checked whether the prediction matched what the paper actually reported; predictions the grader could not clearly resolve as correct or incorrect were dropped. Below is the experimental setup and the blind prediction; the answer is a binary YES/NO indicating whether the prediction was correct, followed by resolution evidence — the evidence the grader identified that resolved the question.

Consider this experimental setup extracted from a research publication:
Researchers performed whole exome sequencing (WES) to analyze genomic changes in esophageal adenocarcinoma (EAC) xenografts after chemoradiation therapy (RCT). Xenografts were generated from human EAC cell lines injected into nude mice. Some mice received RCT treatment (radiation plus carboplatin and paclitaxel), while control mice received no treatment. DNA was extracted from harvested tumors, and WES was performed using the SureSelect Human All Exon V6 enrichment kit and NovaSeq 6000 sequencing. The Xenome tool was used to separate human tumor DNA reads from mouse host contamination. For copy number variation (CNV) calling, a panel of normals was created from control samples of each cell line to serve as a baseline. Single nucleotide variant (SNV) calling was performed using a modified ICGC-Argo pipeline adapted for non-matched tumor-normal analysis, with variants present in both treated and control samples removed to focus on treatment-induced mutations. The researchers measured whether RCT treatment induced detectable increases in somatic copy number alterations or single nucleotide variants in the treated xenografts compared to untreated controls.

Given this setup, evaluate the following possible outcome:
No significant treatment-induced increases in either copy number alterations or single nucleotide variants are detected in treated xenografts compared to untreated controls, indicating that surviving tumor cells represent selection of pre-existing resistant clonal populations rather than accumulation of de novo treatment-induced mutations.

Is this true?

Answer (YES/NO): NO